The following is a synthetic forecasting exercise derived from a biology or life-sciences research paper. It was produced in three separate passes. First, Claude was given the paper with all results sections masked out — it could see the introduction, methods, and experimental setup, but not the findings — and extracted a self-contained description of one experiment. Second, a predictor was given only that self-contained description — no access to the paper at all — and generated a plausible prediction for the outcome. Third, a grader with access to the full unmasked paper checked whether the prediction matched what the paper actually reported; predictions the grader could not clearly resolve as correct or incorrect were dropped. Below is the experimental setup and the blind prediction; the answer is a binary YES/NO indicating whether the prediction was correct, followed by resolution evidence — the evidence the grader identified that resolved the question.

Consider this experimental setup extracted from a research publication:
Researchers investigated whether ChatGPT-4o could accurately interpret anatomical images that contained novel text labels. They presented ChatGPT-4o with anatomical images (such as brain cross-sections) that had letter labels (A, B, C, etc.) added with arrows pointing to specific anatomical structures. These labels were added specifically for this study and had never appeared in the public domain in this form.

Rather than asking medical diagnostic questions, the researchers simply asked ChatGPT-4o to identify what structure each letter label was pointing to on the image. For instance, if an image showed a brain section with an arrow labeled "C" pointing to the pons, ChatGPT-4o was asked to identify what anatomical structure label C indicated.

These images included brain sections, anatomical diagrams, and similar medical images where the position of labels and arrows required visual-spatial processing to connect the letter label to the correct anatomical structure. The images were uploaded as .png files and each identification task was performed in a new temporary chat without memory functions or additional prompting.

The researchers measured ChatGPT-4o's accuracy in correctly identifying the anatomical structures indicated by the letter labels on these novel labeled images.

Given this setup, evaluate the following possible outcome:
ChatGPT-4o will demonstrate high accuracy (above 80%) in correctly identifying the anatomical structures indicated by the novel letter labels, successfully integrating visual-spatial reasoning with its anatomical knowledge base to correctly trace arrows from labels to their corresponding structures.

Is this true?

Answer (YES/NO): NO